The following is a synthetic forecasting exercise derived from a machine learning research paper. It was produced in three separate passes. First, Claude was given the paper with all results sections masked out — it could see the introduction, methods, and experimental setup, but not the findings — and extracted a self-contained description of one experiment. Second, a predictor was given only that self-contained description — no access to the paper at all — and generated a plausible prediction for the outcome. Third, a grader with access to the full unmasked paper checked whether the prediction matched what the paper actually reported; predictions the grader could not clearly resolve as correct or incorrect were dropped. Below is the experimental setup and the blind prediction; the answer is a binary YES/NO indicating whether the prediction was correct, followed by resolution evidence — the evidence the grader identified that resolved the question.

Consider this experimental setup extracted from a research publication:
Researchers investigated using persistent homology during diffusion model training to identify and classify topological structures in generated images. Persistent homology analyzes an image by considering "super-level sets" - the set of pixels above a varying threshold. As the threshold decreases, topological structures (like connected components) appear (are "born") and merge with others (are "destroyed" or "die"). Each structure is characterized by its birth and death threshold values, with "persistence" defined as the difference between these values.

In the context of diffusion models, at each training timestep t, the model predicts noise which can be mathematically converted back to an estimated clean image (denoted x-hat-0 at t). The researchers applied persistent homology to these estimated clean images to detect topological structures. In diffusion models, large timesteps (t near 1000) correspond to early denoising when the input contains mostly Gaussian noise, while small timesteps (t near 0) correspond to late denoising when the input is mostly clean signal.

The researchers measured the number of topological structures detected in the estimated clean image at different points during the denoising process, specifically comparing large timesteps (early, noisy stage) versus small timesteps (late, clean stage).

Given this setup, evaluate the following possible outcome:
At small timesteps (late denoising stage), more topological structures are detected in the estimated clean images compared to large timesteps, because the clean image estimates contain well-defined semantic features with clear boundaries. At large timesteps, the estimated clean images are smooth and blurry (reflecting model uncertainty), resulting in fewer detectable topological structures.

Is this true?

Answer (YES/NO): NO